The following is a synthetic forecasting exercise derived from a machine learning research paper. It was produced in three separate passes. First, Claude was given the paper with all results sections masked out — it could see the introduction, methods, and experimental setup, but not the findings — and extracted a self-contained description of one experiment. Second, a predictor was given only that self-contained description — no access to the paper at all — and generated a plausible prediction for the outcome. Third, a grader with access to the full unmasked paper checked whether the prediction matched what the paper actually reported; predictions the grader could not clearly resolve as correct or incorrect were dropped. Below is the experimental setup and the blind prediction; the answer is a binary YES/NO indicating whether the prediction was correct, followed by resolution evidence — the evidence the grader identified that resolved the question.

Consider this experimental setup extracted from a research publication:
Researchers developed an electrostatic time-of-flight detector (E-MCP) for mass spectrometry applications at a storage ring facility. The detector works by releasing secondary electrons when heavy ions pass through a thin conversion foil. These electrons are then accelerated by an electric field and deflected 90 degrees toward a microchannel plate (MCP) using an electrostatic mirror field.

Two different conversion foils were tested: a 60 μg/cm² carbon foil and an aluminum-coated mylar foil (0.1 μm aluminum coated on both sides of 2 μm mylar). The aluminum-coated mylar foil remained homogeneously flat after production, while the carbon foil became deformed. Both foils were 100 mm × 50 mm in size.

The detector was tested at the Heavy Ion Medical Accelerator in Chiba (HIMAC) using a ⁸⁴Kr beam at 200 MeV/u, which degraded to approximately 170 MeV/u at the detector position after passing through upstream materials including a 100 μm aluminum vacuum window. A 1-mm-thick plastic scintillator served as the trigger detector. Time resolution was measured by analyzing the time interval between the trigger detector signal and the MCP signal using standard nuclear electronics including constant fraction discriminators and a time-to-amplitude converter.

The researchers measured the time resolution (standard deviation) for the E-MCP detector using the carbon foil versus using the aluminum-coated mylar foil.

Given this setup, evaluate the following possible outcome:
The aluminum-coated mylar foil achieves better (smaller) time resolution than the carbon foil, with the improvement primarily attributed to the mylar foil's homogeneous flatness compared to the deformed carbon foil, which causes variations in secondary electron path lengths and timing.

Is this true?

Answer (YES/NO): YES